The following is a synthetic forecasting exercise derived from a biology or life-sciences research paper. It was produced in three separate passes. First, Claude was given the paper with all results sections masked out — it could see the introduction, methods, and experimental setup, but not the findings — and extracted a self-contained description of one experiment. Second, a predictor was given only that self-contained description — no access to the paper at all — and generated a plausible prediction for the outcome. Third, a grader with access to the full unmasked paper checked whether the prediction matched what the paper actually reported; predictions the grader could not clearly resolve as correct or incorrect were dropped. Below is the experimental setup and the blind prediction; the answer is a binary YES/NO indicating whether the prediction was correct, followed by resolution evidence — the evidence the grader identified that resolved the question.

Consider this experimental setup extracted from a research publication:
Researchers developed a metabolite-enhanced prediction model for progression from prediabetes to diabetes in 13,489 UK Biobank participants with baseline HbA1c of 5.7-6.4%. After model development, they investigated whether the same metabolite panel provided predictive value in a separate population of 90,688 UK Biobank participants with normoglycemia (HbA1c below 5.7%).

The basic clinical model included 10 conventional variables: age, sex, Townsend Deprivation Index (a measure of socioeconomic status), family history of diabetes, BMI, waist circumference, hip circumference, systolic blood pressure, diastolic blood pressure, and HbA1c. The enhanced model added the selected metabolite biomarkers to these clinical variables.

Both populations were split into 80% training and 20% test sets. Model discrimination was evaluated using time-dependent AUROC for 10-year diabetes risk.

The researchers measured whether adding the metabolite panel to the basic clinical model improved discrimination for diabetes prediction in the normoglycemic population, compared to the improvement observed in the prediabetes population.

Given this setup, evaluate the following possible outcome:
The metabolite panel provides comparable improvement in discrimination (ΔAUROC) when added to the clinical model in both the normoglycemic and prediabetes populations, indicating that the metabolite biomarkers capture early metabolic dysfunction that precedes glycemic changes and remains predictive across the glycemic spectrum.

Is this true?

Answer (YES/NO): NO